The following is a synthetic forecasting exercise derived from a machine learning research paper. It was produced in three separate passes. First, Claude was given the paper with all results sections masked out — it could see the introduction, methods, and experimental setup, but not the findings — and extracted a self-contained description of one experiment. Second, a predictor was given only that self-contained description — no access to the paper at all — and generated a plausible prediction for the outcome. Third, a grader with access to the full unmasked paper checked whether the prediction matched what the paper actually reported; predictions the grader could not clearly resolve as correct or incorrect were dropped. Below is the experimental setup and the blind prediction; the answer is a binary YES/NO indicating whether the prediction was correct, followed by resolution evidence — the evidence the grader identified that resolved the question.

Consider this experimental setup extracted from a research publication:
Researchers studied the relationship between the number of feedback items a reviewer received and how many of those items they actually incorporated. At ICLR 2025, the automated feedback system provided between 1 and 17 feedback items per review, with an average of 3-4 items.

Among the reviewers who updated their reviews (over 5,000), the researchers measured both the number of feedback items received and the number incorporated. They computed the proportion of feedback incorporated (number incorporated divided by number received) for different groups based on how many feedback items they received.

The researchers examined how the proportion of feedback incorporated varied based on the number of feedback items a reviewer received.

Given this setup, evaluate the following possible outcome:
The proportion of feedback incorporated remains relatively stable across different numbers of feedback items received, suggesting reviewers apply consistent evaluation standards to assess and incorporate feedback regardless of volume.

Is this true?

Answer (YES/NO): NO